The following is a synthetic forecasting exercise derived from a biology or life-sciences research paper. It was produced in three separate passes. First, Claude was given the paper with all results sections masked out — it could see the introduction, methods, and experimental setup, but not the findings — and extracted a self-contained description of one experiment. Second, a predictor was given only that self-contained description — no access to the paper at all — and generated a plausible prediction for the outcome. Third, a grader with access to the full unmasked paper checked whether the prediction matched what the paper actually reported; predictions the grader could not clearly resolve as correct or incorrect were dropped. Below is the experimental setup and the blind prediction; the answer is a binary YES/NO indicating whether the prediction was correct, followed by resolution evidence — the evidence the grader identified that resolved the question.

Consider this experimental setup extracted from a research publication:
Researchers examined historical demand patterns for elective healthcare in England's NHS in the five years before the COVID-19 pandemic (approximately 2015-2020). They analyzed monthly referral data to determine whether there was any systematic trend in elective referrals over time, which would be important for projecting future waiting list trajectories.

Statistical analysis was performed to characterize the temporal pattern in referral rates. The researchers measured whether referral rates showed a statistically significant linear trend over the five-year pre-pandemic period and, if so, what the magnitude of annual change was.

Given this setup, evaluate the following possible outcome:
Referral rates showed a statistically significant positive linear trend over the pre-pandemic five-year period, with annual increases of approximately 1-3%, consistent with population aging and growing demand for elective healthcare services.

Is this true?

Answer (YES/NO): YES